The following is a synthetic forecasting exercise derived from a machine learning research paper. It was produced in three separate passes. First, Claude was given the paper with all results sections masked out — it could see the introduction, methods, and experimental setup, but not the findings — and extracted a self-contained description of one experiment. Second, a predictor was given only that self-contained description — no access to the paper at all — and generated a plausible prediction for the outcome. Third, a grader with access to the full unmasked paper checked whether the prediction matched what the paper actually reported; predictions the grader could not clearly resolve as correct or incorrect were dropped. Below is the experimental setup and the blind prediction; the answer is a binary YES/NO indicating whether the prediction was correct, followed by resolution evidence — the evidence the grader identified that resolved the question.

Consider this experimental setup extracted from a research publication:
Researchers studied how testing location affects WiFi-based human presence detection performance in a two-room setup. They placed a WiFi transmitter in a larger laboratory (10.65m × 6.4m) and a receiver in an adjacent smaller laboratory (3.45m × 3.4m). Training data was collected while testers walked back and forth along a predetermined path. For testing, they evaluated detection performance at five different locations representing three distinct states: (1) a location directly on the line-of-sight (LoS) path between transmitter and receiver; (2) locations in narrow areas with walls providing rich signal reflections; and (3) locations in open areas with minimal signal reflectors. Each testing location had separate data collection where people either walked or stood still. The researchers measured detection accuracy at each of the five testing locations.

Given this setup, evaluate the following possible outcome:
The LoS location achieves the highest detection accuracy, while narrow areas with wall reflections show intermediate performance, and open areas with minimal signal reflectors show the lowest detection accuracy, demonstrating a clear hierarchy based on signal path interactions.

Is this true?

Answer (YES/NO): NO